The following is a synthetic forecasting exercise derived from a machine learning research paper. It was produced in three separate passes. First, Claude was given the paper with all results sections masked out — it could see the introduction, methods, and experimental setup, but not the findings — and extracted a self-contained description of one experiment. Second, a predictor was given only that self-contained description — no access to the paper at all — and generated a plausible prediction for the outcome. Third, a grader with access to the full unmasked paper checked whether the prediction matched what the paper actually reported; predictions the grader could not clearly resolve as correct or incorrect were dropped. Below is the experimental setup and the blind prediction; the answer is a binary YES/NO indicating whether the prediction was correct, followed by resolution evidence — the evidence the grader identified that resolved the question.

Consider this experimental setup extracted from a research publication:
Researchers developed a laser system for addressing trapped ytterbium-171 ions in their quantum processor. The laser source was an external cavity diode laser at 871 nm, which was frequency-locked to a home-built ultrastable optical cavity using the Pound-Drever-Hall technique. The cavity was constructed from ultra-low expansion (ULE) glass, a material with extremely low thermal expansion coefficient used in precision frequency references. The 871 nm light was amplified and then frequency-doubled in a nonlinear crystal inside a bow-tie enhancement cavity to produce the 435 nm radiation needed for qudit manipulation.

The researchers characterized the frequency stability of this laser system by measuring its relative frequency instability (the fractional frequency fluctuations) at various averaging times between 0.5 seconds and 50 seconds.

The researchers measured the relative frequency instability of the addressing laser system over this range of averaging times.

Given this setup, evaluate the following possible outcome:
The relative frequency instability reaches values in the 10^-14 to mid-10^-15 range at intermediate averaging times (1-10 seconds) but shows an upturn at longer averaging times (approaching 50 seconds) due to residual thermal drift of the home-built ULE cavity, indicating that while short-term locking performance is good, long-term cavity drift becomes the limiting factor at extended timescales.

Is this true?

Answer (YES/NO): NO